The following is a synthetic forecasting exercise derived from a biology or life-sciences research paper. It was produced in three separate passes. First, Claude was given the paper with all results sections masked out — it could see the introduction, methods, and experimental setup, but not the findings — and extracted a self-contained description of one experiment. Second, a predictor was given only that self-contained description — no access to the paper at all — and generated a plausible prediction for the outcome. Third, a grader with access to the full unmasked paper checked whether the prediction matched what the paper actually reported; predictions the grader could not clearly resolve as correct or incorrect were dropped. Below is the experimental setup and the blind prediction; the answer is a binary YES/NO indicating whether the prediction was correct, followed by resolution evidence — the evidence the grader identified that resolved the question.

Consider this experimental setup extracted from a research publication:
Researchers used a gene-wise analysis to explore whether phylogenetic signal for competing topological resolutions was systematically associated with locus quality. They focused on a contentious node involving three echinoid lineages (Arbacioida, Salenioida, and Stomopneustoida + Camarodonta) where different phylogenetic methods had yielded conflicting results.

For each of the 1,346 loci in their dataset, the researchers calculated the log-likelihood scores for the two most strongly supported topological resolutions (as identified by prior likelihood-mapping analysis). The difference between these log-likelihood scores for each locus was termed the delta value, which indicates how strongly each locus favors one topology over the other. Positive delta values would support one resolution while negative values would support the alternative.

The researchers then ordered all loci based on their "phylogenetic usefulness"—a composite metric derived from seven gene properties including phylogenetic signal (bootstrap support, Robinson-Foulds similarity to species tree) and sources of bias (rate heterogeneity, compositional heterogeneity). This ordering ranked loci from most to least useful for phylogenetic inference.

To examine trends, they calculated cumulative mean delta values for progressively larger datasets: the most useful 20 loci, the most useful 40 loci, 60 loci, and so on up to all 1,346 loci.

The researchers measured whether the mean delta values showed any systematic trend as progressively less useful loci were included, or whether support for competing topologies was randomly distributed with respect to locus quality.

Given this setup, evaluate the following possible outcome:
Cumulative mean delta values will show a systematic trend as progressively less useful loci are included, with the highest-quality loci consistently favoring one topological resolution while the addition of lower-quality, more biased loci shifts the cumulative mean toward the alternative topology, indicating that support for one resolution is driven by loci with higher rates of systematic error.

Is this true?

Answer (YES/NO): YES